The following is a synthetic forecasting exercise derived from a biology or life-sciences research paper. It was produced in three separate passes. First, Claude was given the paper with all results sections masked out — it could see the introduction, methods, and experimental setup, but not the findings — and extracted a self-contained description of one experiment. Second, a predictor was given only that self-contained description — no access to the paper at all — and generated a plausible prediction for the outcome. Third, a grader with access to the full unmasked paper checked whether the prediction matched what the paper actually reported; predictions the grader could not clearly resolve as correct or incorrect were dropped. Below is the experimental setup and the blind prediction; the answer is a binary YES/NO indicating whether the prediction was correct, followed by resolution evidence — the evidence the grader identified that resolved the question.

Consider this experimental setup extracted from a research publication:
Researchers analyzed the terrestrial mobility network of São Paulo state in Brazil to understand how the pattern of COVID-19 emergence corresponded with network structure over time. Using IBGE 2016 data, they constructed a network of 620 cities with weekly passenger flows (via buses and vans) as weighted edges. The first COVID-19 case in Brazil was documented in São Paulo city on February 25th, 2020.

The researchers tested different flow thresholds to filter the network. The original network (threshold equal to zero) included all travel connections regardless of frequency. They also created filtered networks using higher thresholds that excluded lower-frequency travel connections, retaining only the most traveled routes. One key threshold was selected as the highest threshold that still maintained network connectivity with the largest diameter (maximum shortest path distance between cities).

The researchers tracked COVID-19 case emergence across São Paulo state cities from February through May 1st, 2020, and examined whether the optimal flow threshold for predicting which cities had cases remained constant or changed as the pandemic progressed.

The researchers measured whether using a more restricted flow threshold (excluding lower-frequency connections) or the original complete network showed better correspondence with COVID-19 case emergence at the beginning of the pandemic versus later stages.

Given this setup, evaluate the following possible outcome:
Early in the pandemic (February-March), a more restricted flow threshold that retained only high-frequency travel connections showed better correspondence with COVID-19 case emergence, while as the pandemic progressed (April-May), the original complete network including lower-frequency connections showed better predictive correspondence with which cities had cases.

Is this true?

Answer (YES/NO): NO